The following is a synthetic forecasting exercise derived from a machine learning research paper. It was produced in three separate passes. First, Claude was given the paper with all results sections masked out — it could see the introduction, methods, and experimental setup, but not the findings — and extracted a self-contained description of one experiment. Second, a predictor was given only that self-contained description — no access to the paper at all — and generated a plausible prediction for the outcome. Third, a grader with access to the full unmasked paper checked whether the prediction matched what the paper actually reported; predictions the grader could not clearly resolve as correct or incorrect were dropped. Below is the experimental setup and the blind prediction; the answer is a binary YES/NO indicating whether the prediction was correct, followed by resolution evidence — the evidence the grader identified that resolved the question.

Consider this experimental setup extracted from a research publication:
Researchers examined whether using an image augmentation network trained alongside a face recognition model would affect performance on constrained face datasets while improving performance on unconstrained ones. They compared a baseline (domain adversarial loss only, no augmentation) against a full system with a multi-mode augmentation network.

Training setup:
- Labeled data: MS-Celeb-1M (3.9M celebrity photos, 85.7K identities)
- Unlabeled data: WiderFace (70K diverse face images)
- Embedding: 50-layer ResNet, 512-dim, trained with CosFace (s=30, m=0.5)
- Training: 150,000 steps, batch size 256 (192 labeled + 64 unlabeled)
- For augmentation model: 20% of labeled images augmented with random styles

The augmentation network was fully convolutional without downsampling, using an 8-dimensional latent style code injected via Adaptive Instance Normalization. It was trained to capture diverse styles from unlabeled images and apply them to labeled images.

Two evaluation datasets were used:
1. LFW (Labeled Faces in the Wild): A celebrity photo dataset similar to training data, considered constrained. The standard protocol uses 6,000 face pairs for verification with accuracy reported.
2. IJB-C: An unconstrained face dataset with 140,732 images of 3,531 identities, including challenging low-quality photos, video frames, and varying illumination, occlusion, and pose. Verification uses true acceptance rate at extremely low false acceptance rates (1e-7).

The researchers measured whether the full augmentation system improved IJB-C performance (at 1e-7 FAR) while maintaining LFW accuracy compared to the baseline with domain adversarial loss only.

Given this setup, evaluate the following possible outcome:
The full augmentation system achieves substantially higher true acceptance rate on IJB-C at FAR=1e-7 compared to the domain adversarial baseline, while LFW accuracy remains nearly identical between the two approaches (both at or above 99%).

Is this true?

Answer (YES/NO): YES